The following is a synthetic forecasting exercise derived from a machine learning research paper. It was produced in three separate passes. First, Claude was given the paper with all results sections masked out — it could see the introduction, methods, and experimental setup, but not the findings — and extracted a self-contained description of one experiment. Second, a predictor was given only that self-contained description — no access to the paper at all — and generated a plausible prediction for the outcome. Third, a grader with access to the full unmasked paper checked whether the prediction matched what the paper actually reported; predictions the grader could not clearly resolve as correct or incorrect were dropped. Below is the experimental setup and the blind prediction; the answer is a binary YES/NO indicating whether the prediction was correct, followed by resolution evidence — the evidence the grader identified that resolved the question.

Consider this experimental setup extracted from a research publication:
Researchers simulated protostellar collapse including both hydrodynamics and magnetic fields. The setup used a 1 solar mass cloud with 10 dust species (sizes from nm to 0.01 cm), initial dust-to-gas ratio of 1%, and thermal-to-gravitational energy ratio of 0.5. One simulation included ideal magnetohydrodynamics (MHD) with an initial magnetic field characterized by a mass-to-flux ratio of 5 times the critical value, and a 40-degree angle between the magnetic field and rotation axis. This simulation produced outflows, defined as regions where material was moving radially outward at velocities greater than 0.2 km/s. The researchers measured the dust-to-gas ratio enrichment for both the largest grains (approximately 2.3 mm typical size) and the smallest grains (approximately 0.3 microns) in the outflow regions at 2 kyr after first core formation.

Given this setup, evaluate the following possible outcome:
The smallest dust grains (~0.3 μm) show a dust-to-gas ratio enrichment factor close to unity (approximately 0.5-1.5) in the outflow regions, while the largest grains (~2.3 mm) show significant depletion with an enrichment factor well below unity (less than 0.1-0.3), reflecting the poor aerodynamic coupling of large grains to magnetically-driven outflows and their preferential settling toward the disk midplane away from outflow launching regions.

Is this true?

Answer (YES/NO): YES